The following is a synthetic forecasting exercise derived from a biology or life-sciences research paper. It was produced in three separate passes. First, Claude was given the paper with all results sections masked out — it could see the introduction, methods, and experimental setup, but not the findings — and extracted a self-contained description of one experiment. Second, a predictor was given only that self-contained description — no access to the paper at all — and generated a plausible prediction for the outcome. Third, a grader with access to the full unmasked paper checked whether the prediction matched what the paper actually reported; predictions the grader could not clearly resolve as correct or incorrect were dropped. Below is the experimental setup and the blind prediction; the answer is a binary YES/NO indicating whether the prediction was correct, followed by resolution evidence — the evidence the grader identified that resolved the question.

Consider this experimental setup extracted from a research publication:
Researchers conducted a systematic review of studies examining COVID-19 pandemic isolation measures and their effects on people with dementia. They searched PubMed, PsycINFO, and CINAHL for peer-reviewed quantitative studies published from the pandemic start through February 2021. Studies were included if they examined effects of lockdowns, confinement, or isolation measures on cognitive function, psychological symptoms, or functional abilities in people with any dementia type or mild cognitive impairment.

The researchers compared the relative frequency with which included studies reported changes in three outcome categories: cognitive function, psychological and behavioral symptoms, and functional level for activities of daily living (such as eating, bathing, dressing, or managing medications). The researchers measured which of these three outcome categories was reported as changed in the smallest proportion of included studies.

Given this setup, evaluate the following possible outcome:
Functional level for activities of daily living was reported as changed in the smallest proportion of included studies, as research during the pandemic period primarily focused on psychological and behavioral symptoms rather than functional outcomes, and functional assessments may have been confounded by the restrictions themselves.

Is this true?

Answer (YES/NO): YES